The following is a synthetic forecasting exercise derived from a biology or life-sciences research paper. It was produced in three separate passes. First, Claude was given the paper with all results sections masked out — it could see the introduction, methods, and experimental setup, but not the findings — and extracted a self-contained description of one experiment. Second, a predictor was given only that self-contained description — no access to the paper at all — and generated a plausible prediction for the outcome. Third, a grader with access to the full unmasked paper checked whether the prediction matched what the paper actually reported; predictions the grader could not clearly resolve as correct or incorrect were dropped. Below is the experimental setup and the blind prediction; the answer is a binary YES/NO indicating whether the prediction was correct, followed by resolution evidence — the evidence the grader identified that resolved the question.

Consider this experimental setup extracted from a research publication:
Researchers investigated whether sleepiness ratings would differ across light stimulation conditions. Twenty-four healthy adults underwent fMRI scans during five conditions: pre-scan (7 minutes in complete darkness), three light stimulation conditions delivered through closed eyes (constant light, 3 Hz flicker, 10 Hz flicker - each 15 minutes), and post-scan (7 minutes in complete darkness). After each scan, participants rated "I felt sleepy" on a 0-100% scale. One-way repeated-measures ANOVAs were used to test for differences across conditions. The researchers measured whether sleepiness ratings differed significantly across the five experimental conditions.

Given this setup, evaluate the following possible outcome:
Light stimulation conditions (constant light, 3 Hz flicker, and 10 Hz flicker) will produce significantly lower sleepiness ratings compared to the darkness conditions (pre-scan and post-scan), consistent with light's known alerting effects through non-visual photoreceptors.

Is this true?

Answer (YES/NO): NO